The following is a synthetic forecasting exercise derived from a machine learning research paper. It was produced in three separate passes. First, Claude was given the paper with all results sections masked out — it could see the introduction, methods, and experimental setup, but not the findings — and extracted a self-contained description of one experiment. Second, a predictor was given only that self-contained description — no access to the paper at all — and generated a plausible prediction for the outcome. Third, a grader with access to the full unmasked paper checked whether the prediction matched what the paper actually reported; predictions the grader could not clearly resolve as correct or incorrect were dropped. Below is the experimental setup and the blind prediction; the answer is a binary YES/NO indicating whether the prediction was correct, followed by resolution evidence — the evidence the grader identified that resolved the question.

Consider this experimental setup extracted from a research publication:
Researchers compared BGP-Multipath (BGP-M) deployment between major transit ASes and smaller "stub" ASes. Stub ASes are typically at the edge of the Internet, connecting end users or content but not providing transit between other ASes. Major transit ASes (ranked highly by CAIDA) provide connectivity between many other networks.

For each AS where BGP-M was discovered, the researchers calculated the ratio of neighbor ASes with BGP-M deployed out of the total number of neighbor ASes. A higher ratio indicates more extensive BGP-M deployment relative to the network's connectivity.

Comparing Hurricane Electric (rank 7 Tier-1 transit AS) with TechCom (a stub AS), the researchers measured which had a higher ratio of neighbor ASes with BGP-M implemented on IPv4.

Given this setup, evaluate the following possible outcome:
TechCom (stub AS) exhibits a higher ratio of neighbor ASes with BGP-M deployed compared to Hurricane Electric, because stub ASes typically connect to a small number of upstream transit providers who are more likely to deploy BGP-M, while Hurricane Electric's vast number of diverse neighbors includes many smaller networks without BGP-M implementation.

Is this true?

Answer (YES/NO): YES